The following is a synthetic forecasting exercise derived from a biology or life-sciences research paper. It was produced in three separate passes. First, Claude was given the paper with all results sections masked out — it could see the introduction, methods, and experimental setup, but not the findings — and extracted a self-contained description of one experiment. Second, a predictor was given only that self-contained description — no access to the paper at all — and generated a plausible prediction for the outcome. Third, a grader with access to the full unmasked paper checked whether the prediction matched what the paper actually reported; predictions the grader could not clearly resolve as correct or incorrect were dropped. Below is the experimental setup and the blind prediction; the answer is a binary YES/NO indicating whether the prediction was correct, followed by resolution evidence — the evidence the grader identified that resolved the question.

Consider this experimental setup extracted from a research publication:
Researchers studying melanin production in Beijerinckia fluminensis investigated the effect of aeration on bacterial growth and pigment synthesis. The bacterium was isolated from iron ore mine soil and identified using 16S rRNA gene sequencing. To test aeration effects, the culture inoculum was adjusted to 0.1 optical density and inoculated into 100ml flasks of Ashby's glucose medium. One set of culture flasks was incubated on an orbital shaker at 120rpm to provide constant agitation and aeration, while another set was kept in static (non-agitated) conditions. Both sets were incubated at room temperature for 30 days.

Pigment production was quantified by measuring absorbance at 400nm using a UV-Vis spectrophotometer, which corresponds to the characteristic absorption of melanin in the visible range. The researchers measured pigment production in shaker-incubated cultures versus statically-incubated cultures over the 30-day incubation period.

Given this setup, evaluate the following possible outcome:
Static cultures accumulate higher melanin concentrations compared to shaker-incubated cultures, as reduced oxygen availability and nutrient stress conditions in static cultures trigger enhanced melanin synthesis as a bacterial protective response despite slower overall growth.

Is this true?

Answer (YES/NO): NO